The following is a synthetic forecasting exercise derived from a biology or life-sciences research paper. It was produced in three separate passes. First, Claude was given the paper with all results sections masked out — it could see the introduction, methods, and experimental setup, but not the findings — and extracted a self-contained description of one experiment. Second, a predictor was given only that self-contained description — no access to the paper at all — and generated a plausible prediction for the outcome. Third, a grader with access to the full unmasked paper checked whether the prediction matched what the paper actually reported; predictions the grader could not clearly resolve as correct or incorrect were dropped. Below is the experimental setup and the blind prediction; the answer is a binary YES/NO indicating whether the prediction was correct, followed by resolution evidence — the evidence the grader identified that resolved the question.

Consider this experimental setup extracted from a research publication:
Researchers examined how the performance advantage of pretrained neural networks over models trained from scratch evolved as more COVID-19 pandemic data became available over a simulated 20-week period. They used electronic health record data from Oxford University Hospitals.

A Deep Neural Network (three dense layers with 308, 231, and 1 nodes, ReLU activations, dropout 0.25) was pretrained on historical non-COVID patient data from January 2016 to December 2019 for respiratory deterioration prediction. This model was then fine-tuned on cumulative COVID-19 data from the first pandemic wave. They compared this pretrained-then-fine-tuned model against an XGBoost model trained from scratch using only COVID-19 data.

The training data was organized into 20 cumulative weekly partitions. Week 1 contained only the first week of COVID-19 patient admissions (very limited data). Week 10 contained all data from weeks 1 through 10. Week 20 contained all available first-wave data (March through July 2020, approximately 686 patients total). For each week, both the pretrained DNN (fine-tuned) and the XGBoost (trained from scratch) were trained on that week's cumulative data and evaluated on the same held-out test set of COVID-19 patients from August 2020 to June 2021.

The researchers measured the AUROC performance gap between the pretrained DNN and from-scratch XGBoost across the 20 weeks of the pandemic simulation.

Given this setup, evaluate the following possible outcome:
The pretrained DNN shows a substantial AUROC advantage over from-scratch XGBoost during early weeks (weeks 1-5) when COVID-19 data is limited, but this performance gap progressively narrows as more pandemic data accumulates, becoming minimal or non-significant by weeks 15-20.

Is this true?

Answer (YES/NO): NO